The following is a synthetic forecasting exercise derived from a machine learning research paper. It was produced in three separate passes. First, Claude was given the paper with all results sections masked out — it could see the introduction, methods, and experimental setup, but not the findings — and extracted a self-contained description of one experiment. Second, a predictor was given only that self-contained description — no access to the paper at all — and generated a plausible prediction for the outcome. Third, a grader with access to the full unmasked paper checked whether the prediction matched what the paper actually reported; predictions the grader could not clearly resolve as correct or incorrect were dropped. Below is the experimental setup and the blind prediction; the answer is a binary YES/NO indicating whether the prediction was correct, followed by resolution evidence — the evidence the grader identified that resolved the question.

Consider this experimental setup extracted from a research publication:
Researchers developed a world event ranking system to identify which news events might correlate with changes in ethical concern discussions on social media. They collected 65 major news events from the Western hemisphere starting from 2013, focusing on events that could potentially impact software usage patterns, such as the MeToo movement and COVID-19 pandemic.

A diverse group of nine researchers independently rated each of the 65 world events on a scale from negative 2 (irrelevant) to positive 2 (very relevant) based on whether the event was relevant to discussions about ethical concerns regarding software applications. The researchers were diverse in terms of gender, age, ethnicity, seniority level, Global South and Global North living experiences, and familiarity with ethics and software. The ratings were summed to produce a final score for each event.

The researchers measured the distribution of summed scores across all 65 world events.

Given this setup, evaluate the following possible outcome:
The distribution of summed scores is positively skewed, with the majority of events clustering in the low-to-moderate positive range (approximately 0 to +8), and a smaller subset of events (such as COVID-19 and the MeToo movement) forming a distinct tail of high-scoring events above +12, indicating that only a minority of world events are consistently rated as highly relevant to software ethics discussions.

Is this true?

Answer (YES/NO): NO